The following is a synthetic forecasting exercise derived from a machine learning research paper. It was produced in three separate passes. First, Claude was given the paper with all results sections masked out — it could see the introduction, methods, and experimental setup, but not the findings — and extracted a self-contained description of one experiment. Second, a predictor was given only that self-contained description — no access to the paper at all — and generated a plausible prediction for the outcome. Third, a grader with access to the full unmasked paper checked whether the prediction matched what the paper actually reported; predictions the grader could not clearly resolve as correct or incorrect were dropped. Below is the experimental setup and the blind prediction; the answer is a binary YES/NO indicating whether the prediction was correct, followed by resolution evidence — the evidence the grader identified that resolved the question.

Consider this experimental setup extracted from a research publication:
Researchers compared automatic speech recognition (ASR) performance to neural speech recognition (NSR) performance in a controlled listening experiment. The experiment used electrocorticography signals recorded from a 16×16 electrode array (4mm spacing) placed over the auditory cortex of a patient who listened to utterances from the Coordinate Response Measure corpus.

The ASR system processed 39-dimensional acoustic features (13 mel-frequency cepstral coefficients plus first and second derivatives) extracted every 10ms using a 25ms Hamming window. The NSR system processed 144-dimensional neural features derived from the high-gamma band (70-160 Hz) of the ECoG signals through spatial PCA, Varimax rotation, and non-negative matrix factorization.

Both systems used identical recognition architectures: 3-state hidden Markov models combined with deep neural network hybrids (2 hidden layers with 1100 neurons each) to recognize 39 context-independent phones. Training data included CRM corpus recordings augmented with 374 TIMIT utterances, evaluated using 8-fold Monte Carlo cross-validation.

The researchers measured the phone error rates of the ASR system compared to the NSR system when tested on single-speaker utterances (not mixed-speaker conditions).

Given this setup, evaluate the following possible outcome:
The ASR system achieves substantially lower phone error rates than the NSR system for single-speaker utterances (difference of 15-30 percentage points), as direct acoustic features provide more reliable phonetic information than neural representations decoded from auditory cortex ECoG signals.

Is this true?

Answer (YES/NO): NO